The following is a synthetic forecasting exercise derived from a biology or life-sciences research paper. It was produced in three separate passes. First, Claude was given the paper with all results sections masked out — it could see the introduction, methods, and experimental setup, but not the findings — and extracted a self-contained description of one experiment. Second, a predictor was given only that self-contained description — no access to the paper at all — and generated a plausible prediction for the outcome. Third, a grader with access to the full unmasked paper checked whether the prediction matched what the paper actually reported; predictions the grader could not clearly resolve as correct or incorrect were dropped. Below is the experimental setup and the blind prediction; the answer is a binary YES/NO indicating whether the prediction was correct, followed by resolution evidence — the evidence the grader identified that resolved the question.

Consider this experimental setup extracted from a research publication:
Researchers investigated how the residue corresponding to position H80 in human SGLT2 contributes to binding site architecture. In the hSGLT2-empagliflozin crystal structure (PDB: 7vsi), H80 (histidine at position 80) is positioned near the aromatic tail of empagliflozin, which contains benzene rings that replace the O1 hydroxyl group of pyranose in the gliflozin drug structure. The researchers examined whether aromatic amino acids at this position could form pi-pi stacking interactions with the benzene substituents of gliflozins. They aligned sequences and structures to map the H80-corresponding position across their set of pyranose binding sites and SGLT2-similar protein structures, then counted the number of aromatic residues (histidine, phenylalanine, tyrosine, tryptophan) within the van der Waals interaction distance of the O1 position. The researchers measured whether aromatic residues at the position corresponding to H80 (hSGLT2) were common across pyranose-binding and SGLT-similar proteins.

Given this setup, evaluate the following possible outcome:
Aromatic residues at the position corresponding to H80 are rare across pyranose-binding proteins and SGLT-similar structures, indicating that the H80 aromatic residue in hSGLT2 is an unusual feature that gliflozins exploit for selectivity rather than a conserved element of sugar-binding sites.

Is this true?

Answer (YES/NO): NO